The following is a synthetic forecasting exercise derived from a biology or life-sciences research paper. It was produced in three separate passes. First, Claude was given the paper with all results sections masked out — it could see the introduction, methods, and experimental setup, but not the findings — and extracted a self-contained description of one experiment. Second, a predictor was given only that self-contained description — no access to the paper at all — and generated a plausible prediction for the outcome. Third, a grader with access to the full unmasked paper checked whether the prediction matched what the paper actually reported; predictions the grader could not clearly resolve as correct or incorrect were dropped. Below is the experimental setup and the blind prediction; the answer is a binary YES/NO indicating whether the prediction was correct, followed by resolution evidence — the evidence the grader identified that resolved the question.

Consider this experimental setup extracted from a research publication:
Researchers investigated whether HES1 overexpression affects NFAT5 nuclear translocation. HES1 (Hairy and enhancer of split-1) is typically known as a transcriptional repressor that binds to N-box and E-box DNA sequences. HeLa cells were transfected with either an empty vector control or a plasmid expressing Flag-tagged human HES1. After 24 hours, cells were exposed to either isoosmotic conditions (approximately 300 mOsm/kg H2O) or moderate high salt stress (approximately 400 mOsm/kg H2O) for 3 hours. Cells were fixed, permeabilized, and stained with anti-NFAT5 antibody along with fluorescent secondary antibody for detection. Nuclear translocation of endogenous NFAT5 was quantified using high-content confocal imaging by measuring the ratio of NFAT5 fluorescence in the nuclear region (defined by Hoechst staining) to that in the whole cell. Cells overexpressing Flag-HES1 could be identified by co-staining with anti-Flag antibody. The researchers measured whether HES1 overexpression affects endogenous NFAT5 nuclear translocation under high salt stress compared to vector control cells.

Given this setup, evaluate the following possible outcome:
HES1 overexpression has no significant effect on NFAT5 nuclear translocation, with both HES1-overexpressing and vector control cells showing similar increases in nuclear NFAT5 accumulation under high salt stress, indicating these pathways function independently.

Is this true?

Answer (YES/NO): NO